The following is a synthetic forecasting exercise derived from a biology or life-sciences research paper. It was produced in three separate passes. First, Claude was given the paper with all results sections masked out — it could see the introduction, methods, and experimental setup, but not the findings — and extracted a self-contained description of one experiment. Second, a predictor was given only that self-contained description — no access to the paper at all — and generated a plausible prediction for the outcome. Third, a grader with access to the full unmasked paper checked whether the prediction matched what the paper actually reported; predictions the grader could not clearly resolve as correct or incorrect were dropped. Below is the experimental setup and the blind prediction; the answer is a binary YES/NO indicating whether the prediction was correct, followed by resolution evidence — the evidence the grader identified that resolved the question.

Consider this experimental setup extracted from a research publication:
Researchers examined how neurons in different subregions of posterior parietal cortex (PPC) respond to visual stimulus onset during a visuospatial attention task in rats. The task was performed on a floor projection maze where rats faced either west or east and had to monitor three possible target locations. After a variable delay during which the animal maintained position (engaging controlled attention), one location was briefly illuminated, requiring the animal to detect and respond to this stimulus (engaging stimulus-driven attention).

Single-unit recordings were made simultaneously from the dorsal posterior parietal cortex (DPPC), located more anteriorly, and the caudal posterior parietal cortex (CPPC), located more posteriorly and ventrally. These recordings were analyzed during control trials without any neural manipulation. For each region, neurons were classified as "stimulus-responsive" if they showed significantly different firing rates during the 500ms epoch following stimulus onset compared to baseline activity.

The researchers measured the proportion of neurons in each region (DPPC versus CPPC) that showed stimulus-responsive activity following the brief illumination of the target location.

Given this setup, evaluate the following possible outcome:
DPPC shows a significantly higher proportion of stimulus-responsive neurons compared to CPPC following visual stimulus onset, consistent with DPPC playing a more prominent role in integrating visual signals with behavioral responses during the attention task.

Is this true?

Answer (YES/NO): NO